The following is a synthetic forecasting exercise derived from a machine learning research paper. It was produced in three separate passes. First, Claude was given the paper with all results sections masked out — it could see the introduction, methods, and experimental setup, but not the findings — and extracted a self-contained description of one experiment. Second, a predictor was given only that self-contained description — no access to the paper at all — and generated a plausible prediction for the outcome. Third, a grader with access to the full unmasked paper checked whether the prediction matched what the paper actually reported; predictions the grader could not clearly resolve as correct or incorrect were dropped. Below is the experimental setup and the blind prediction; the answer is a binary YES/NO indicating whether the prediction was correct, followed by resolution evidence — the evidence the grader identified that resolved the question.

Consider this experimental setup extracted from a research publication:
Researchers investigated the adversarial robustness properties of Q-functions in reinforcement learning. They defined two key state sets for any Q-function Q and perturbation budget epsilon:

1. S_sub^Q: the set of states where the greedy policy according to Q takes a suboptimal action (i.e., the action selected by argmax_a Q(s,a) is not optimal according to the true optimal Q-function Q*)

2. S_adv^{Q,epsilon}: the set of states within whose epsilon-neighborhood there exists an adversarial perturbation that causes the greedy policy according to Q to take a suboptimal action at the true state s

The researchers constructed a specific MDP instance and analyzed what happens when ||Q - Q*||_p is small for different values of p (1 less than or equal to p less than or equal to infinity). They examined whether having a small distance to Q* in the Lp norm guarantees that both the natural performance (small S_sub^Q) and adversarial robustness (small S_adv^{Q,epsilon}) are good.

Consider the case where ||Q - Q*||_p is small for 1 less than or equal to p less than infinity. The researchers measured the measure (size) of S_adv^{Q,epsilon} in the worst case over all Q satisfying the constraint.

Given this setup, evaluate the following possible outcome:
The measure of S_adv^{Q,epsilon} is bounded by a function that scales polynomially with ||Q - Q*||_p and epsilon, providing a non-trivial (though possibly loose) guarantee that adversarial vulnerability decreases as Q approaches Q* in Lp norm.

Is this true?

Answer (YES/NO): NO